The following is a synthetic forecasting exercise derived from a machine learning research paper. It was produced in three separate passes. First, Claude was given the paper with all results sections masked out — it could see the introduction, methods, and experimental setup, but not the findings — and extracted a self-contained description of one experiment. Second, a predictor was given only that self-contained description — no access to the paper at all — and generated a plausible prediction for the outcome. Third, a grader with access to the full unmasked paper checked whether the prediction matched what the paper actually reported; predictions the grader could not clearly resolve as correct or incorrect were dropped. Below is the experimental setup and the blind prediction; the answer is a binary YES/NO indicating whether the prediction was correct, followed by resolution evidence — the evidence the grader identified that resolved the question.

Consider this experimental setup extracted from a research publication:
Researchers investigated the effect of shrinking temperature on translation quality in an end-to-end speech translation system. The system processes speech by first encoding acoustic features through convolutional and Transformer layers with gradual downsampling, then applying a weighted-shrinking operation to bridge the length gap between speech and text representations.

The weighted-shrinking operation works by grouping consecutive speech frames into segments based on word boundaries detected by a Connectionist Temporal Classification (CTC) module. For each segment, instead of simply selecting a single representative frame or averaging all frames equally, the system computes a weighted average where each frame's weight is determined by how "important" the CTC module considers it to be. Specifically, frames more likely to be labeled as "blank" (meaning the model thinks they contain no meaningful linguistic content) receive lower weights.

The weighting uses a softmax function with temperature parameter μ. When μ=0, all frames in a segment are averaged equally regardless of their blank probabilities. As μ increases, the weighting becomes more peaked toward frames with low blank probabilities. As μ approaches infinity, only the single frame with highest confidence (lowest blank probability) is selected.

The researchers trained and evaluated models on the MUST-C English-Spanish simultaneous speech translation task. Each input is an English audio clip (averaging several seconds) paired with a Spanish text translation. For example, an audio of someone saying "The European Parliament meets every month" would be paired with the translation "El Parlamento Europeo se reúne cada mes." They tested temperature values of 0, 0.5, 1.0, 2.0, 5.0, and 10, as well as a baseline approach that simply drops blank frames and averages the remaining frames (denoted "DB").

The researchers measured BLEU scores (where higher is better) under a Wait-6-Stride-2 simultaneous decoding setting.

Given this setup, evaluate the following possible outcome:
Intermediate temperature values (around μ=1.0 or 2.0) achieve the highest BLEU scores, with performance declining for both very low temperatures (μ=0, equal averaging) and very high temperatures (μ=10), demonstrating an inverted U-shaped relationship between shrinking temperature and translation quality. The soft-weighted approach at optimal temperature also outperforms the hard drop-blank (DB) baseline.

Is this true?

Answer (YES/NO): YES